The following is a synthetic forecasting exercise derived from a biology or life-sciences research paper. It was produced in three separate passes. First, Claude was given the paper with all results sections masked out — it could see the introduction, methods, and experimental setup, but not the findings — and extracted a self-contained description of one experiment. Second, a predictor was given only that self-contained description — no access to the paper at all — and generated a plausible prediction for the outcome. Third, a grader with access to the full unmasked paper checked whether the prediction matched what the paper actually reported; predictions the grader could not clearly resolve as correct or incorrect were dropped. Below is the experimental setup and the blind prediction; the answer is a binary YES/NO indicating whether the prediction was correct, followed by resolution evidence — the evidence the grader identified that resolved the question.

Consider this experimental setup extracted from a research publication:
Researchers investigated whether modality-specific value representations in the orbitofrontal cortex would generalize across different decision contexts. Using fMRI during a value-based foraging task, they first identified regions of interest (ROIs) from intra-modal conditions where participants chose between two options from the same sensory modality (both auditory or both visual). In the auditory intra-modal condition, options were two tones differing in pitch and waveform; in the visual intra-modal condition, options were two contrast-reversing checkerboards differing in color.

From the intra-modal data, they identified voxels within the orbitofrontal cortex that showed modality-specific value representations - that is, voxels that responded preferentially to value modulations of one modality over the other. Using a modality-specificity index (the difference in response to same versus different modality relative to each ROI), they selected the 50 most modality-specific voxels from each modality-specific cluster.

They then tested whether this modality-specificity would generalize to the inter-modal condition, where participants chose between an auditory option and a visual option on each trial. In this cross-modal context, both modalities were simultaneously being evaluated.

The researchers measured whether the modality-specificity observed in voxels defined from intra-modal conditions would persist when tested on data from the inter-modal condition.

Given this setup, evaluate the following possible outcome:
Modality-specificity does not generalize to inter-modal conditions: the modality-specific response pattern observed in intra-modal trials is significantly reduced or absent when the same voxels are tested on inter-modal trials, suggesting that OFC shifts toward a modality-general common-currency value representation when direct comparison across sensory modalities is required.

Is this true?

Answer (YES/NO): NO